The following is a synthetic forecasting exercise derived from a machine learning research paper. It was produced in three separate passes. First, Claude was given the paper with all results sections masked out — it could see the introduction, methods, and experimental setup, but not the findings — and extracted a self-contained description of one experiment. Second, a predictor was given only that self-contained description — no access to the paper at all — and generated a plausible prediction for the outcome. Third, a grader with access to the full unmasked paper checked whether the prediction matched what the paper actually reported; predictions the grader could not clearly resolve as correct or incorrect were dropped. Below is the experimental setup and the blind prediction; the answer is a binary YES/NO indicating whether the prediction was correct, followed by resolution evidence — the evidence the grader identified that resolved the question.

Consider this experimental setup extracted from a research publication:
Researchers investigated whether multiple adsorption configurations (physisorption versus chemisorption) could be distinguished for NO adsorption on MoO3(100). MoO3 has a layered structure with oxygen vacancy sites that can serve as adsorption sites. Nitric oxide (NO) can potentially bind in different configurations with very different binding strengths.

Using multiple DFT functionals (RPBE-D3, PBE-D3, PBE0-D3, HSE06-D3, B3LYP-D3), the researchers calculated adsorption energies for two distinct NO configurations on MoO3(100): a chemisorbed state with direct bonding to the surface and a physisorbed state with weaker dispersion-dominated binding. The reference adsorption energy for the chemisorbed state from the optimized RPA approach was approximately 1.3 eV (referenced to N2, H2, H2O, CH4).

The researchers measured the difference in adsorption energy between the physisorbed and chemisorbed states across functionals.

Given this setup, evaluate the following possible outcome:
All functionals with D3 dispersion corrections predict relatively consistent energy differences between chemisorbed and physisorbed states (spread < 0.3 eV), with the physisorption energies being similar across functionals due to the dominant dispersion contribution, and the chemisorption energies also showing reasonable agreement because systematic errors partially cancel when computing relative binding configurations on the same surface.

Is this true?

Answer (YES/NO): NO